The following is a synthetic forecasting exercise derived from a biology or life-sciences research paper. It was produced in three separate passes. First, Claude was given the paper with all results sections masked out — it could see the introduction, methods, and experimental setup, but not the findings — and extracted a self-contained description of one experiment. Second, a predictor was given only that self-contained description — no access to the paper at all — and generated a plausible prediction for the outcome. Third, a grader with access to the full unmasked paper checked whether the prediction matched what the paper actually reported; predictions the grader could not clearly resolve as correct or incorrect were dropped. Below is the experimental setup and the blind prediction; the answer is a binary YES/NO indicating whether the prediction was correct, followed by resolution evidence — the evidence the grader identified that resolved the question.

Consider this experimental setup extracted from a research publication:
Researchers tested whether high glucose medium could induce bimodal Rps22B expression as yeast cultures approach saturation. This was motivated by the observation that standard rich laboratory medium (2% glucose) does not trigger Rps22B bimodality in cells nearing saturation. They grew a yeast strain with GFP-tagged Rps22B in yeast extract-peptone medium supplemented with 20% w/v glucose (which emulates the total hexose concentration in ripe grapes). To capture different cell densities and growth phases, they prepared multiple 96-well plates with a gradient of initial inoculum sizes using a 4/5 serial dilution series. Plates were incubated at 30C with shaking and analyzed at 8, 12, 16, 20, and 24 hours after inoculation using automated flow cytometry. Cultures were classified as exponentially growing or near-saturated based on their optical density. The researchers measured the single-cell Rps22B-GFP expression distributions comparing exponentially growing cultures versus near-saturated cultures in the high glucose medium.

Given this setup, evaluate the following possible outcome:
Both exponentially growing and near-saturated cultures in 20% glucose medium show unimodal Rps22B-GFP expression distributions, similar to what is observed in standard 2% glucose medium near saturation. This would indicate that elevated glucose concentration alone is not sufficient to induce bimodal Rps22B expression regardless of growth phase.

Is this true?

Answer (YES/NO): NO